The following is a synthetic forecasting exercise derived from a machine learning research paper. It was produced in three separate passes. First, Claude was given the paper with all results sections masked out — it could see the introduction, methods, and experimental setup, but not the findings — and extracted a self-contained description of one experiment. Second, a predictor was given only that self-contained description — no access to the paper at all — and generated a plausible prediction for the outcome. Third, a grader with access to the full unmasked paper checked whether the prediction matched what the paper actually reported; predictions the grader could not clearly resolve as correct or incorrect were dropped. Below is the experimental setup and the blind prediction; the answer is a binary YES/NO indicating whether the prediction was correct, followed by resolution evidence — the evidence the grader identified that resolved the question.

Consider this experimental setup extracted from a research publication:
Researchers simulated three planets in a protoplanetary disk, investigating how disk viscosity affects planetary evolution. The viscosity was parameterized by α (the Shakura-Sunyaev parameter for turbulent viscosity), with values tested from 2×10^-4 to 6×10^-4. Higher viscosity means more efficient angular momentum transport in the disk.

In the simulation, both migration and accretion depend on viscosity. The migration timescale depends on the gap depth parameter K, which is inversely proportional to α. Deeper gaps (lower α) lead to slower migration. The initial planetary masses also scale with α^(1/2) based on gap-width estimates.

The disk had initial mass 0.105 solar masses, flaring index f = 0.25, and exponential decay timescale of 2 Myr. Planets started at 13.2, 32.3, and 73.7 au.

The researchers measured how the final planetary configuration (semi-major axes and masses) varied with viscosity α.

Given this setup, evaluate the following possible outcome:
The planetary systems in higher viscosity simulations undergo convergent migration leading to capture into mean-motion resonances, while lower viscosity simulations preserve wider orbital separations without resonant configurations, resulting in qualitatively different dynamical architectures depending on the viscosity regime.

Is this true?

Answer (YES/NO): NO